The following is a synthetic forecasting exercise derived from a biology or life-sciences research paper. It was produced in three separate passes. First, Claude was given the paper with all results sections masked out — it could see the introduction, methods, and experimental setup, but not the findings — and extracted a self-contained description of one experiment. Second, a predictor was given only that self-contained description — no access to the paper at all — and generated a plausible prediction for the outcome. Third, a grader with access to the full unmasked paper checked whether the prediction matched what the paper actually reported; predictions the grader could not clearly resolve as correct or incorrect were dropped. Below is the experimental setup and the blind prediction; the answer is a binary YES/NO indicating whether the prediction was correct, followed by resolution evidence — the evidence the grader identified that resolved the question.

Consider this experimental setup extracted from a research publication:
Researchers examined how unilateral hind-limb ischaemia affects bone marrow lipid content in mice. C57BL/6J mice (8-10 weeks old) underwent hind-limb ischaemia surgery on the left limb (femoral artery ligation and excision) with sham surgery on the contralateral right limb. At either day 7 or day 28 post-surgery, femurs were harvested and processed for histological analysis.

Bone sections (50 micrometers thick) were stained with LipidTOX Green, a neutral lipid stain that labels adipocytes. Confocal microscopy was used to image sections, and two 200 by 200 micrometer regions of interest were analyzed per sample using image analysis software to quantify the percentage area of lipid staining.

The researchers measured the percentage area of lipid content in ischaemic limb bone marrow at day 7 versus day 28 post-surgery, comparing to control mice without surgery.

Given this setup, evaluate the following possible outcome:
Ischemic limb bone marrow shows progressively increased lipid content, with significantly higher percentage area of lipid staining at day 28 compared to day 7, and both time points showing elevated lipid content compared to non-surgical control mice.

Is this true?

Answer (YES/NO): YES